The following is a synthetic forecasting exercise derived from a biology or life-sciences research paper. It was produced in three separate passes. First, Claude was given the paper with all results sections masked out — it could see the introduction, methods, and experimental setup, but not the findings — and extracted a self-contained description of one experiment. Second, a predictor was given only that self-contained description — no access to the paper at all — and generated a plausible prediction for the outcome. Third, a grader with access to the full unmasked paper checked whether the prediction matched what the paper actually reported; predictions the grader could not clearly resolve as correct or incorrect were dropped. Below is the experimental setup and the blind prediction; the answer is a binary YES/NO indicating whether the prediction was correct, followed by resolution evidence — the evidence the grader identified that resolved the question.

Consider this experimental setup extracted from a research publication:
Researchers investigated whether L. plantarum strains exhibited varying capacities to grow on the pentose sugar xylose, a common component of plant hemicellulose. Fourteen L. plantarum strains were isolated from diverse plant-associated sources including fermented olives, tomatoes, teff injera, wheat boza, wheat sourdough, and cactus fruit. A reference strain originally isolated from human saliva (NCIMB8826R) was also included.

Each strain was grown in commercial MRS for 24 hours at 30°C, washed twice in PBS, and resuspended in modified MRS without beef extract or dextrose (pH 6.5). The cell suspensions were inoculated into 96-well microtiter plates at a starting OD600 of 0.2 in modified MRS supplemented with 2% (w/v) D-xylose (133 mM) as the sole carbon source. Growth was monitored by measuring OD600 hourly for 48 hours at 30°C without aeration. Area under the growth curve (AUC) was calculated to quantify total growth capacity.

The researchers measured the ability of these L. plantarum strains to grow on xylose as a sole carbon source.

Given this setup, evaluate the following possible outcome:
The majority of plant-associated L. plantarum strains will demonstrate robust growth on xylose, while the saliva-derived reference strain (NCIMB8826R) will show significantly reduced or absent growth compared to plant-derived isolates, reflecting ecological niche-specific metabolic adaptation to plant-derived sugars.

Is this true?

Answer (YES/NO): NO